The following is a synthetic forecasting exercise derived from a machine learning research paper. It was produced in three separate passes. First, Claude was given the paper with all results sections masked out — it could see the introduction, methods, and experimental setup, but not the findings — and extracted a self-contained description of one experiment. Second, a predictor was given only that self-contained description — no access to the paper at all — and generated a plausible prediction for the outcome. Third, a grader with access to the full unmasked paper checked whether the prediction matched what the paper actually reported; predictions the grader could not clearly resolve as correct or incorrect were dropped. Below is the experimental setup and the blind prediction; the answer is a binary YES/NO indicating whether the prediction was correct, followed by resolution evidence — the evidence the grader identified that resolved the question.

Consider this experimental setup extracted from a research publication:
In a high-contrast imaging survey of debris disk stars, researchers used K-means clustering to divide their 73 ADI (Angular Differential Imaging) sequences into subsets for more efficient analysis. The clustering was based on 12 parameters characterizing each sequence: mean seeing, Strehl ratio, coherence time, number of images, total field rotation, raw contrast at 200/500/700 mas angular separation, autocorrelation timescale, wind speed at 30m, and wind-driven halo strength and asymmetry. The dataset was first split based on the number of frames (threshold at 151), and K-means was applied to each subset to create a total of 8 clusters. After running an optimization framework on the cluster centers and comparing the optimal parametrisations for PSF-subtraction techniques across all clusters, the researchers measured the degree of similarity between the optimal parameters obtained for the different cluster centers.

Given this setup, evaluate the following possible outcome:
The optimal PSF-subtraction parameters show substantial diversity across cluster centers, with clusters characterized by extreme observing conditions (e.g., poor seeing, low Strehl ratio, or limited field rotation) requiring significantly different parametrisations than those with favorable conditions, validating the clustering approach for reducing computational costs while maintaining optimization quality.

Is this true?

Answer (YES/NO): NO